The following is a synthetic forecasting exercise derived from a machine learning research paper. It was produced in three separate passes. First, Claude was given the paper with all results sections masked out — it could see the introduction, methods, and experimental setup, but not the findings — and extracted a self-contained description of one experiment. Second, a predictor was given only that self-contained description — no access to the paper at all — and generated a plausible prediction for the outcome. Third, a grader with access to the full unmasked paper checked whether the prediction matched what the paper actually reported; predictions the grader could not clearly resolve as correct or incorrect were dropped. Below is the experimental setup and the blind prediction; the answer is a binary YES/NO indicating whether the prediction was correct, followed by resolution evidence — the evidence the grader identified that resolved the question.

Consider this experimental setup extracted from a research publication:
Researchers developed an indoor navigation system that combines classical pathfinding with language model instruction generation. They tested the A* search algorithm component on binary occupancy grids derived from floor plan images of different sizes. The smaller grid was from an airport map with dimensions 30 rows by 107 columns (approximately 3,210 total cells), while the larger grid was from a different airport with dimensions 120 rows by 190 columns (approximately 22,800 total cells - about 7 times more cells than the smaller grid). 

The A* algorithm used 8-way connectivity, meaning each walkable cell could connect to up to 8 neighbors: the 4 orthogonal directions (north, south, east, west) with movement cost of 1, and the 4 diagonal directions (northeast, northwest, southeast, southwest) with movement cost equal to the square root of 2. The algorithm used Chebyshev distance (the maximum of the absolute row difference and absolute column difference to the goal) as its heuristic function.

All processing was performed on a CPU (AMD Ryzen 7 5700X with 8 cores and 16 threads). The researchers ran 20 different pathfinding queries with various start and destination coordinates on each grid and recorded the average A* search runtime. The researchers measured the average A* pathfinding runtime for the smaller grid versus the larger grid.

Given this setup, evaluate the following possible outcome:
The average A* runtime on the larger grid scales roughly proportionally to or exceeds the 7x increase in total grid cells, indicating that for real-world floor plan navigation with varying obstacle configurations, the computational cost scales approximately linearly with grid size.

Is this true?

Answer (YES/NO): NO